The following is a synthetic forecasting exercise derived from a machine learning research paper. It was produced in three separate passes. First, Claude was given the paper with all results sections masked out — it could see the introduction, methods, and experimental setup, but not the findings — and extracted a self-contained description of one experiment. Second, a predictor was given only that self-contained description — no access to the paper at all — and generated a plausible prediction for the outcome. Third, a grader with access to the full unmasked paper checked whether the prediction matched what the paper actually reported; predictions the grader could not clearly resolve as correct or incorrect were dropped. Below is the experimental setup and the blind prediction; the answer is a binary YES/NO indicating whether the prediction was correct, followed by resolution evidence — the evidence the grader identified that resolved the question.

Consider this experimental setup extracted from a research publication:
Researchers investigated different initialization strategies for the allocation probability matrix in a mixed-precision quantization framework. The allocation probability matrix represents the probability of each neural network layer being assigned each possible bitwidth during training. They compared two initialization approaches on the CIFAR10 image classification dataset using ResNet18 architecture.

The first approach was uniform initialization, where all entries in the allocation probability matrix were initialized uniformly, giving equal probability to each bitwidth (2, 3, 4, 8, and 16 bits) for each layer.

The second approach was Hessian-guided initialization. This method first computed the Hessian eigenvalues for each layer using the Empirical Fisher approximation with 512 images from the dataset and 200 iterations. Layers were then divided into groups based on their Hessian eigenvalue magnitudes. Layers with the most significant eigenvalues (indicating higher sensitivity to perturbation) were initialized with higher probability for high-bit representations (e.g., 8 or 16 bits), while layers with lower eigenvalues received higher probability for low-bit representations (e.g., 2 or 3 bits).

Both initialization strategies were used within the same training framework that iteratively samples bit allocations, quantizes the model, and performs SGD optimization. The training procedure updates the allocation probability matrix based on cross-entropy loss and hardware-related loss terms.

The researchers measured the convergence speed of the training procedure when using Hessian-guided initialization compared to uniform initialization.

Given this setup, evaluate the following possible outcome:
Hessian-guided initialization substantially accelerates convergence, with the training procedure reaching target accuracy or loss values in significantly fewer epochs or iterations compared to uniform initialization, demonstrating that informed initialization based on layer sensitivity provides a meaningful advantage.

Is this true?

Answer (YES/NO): YES